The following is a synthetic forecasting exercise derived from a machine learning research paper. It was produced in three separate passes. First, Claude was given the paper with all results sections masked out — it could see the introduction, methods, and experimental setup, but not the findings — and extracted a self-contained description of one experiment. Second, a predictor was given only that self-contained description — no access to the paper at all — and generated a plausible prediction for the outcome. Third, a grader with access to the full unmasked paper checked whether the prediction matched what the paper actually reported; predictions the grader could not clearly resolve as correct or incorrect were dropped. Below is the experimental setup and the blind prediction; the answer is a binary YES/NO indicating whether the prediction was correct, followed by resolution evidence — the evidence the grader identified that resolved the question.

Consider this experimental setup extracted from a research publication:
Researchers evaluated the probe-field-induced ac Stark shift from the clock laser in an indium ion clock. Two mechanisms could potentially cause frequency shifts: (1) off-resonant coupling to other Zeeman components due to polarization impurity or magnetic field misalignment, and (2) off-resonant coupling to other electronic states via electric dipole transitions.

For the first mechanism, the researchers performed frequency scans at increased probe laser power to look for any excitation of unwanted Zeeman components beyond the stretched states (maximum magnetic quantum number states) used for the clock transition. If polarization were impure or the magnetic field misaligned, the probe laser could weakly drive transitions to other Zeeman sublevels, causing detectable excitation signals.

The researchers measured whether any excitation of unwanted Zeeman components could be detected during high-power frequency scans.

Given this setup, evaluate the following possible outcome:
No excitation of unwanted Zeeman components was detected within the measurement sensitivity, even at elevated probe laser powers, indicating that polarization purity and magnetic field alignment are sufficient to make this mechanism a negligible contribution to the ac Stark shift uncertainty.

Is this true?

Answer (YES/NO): YES